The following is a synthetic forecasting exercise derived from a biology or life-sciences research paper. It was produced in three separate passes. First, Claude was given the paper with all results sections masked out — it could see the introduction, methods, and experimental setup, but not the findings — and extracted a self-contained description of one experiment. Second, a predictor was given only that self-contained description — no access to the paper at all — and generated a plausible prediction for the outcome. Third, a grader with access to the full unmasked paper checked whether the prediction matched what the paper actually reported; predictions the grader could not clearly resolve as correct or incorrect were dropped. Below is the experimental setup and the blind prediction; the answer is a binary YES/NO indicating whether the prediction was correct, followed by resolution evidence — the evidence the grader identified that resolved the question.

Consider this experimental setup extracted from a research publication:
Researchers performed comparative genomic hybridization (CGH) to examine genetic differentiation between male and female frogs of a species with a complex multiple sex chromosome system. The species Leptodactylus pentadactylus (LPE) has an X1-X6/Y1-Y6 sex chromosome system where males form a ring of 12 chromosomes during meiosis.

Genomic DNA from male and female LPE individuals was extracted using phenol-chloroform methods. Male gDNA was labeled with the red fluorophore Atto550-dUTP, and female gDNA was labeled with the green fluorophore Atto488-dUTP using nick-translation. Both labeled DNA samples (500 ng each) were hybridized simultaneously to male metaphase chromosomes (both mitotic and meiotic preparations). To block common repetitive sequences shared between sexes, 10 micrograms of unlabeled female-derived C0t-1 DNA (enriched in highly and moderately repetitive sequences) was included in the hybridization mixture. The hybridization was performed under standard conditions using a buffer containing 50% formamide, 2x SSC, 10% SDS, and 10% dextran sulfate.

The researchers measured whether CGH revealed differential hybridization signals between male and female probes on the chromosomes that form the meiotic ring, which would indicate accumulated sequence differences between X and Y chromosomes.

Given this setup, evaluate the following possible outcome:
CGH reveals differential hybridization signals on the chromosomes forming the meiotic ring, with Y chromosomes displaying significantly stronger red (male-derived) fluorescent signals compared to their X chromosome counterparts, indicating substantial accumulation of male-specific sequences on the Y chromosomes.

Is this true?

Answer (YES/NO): NO